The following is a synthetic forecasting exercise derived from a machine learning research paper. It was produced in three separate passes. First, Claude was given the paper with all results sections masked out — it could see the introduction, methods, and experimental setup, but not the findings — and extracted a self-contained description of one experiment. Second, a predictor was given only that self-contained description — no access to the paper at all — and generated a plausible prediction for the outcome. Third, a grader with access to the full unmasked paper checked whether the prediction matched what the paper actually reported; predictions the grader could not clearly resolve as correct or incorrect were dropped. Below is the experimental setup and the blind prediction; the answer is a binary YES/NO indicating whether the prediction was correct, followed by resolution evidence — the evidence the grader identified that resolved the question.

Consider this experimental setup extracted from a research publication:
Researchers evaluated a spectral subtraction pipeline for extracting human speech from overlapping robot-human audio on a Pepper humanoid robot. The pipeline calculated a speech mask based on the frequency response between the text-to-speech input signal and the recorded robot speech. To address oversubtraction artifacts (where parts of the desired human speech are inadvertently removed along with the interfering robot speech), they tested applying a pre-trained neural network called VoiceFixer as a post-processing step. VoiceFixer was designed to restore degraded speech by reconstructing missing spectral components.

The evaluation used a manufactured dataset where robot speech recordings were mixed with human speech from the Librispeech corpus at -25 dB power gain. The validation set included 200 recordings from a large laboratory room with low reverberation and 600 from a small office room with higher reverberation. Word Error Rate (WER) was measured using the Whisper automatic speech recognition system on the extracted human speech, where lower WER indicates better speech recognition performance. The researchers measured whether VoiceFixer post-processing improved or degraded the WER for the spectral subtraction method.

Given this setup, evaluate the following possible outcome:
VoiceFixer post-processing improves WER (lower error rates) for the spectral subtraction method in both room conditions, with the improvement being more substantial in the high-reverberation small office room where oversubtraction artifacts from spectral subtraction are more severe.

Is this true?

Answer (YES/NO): NO